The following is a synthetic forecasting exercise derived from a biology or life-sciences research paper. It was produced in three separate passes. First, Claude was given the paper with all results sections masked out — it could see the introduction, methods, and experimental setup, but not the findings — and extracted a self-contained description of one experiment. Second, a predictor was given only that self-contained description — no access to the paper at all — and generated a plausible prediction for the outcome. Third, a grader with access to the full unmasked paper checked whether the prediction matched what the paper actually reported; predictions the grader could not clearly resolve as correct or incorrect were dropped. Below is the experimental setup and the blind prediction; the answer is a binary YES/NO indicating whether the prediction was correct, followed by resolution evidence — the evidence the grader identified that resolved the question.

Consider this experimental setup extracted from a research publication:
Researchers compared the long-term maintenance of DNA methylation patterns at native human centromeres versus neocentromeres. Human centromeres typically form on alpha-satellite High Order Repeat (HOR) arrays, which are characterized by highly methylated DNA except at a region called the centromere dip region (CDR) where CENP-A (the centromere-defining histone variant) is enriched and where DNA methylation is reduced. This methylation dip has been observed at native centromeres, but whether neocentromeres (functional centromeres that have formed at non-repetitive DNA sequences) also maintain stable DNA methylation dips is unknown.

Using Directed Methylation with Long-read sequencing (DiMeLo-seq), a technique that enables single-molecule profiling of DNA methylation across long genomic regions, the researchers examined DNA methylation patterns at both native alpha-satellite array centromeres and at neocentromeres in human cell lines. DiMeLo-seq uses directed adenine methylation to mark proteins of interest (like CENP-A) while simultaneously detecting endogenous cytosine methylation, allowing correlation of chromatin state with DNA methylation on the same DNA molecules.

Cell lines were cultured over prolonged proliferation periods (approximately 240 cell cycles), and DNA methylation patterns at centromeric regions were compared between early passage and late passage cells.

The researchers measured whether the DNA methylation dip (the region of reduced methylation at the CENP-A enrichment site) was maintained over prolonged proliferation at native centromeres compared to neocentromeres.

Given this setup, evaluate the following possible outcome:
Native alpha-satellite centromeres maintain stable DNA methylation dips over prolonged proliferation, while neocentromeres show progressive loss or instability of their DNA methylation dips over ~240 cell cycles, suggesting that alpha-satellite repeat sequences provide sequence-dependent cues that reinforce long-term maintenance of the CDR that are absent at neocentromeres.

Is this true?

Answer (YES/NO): YES